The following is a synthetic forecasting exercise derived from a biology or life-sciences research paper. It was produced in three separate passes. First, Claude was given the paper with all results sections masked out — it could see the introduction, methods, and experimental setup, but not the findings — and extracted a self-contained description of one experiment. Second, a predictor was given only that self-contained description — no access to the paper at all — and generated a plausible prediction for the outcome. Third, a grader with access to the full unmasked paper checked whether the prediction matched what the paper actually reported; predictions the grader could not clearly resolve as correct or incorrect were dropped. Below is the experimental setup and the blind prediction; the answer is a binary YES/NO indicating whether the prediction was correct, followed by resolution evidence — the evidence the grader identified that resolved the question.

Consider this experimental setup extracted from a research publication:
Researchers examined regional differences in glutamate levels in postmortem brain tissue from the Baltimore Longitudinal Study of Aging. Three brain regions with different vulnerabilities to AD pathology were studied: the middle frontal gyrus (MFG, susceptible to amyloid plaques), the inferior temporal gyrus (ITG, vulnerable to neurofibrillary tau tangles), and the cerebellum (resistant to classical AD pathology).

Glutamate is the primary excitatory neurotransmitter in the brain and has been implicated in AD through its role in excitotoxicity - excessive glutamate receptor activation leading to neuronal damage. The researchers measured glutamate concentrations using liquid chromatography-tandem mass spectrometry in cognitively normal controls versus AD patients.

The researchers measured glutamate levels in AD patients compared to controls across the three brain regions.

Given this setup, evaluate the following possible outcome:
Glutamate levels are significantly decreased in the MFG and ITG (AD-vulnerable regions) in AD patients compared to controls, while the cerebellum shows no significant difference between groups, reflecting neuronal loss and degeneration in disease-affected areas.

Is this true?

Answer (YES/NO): NO